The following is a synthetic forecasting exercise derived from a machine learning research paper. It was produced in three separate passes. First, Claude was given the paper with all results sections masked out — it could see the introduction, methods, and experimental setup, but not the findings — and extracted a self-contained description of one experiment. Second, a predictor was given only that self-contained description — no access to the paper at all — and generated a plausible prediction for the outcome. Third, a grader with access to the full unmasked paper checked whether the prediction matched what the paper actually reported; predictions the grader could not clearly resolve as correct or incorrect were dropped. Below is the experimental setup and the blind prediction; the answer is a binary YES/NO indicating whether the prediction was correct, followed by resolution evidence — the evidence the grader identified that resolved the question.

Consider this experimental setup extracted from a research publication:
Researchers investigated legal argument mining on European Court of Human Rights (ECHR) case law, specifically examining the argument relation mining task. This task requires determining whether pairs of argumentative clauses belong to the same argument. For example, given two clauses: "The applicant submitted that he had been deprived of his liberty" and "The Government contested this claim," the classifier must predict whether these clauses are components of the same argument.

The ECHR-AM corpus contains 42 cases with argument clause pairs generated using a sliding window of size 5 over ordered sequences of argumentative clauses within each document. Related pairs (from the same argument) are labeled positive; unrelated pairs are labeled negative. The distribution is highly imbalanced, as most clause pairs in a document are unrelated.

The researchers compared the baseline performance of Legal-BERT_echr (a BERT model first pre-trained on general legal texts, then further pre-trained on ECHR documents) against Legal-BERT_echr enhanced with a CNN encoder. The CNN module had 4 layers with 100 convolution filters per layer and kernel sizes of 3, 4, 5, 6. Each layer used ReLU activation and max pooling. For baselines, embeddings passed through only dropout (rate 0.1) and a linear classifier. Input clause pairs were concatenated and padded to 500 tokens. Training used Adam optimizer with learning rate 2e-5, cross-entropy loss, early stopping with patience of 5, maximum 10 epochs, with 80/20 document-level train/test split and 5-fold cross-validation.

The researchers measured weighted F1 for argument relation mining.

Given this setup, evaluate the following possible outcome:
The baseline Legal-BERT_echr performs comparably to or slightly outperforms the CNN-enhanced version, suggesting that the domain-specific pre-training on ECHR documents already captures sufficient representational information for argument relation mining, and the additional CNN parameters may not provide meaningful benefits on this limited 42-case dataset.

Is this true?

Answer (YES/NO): YES